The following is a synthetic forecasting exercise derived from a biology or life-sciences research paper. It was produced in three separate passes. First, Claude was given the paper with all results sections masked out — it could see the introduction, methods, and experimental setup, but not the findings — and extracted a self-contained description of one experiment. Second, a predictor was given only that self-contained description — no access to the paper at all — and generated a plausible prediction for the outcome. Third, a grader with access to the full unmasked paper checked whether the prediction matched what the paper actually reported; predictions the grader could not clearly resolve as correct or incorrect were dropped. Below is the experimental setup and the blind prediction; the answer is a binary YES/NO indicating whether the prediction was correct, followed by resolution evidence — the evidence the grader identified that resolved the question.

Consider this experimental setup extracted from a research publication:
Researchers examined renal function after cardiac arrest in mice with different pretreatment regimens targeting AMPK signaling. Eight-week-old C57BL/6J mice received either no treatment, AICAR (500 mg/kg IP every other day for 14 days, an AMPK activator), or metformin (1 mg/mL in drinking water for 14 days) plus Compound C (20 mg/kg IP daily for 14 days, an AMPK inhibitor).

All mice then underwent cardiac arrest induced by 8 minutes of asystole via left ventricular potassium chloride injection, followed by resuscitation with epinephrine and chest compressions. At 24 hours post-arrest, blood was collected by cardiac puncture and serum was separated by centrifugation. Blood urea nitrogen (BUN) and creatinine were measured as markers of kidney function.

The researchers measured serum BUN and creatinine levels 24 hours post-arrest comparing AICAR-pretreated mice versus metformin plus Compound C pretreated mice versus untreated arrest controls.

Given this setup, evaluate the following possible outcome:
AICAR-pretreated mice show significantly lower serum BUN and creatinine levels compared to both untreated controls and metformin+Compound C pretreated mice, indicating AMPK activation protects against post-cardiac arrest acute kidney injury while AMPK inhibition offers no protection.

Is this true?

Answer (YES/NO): NO